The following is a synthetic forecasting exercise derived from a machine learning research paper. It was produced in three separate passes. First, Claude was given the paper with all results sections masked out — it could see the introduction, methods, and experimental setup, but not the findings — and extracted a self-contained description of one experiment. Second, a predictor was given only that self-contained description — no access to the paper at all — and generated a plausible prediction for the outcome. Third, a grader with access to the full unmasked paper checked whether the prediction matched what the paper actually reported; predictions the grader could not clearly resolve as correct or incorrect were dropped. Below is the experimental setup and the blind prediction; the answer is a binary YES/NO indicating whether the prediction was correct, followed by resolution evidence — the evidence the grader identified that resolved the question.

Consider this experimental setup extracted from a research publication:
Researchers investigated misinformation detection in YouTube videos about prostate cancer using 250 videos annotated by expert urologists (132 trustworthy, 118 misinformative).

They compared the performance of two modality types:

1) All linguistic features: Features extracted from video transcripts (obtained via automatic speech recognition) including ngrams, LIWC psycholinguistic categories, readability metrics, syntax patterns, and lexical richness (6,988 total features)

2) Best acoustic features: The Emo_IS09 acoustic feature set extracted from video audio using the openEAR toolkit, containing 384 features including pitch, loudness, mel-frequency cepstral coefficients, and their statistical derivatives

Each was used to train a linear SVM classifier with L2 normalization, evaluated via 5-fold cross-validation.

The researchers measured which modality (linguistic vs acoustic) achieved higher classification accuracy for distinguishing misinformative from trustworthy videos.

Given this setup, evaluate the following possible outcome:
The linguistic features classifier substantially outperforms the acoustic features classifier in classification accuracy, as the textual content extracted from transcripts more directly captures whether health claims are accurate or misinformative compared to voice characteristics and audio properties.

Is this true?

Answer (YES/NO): YES